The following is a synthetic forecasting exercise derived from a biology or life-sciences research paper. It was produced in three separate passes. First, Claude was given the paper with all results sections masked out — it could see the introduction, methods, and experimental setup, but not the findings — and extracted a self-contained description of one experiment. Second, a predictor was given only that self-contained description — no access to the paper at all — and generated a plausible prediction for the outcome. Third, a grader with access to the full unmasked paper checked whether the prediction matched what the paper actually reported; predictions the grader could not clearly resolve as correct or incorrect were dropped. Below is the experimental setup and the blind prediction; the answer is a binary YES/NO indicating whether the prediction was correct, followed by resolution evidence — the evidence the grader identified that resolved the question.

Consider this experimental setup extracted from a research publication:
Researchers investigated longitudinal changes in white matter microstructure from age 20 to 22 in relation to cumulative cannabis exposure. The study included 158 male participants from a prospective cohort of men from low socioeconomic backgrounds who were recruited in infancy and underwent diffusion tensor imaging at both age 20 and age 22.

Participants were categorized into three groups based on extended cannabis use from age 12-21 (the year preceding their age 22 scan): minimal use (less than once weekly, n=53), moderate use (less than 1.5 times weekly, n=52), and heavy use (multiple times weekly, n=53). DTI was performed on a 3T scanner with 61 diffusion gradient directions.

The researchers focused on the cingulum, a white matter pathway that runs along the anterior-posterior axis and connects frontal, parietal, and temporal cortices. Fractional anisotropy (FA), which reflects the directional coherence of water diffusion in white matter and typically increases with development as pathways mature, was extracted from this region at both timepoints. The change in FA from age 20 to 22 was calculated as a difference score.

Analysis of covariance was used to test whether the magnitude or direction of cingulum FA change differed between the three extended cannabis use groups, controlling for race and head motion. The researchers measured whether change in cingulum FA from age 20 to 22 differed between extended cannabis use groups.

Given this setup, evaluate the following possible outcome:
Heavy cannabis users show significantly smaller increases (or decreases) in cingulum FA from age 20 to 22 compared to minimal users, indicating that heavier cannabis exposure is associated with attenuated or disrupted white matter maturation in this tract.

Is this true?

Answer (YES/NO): NO